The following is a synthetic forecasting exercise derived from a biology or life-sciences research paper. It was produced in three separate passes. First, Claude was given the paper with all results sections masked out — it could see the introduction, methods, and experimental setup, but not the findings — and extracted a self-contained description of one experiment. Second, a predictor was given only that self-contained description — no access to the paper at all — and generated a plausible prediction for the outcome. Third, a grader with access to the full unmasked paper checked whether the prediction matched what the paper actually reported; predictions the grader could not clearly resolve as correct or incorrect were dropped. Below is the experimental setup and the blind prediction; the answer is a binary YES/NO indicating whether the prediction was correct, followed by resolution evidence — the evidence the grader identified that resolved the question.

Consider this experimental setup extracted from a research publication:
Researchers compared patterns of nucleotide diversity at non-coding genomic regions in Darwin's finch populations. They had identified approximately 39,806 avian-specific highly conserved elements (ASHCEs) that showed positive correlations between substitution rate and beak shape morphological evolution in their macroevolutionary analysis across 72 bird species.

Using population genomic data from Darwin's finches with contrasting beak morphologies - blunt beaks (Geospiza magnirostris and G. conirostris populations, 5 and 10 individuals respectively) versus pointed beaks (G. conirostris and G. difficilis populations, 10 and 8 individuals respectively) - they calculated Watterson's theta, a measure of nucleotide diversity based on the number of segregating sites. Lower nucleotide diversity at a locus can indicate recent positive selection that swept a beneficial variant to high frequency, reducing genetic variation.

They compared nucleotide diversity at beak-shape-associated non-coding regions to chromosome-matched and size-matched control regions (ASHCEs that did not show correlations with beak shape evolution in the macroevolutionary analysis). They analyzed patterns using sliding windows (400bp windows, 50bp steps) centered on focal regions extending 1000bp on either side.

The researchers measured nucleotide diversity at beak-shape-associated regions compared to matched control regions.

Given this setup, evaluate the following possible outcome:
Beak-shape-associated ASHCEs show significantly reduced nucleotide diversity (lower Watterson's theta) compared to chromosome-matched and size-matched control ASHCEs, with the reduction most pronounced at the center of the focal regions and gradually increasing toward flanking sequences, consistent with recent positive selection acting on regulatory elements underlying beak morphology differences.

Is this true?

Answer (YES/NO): NO